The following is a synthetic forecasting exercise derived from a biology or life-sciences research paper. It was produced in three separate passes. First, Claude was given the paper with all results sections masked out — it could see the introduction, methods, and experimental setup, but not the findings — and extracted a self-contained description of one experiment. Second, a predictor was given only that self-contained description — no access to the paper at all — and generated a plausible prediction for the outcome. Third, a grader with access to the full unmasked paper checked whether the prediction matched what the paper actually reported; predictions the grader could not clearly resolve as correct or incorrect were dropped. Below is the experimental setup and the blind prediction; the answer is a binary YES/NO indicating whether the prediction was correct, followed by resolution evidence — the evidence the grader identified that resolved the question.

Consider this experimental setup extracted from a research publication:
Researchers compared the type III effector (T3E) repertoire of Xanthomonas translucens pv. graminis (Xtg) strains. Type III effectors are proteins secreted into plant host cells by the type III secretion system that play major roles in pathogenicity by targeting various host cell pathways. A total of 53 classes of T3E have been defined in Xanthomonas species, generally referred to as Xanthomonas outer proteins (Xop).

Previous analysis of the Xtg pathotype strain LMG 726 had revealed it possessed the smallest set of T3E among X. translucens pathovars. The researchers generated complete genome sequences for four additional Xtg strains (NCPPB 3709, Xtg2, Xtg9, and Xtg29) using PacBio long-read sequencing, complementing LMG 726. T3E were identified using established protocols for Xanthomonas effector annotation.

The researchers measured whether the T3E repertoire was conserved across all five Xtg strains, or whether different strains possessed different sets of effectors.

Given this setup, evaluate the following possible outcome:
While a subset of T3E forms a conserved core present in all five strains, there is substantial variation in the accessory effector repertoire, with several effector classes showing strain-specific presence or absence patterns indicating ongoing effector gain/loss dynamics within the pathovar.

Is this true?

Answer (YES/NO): NO